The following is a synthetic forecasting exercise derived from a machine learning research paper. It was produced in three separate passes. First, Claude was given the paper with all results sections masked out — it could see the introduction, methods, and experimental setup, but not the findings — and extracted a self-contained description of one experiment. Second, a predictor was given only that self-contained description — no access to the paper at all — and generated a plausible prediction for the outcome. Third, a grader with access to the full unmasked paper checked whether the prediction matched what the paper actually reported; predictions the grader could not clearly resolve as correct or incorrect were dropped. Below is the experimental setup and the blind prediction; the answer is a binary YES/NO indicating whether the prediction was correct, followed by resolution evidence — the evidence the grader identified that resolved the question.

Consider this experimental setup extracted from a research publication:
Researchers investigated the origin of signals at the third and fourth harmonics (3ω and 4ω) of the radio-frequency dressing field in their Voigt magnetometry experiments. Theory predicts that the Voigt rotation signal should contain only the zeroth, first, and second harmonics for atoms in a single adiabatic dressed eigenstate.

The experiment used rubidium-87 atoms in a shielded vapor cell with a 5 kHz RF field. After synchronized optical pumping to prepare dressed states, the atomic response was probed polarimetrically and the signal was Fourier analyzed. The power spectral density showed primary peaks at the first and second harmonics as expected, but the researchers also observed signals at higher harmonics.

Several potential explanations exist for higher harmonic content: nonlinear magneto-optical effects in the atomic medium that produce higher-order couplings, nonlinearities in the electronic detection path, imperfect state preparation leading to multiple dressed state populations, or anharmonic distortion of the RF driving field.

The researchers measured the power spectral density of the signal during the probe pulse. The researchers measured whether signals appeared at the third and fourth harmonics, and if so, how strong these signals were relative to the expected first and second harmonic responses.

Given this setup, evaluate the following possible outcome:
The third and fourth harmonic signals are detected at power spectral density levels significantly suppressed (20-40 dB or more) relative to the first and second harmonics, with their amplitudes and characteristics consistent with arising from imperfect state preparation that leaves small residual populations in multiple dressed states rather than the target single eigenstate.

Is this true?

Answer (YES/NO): NO